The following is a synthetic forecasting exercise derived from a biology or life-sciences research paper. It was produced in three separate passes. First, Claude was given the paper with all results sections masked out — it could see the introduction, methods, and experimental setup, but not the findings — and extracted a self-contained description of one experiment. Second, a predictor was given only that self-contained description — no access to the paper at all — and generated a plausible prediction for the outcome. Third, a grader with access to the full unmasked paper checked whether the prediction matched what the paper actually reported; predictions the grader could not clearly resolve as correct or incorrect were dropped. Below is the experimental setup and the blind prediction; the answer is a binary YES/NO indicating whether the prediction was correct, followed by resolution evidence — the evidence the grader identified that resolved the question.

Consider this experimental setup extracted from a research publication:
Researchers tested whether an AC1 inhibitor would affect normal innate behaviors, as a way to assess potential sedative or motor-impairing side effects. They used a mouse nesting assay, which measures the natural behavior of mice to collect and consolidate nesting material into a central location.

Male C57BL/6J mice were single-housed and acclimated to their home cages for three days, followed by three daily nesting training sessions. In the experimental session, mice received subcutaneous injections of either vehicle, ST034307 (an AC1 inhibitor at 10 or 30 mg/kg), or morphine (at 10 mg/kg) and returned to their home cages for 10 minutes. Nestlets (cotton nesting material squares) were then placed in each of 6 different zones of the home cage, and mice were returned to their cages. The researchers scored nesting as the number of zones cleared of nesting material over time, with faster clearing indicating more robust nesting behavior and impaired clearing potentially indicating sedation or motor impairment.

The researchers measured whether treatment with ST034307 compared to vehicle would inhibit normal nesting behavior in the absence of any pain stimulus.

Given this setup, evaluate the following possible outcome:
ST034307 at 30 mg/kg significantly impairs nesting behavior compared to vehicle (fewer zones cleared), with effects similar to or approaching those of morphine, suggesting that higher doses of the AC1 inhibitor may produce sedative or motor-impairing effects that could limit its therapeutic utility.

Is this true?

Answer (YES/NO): NO